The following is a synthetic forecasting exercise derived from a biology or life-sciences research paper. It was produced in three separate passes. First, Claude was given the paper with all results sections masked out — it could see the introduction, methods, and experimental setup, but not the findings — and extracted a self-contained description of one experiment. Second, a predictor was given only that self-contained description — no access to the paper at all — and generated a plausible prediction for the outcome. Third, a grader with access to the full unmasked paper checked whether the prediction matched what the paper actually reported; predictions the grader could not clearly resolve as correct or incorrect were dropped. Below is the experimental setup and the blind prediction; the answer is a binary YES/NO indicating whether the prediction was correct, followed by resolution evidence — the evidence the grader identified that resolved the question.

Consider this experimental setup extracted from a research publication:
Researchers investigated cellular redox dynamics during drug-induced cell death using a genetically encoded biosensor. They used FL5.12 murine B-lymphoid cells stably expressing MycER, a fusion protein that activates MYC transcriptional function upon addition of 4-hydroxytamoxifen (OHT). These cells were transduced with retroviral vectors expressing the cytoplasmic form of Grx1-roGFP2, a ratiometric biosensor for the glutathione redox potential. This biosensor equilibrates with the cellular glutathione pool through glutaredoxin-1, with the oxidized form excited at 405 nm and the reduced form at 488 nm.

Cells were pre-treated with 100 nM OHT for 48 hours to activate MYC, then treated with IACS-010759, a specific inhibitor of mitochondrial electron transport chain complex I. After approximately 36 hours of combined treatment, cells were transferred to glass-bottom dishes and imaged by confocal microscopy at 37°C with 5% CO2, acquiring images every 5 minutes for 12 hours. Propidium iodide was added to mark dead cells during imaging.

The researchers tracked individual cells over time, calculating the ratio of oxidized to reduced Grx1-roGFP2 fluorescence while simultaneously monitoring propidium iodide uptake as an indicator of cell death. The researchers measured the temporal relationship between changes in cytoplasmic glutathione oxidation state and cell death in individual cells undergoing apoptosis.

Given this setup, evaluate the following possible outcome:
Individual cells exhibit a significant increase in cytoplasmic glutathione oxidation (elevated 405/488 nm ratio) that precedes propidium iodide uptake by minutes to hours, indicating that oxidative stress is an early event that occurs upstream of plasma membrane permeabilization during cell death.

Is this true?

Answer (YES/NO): YES